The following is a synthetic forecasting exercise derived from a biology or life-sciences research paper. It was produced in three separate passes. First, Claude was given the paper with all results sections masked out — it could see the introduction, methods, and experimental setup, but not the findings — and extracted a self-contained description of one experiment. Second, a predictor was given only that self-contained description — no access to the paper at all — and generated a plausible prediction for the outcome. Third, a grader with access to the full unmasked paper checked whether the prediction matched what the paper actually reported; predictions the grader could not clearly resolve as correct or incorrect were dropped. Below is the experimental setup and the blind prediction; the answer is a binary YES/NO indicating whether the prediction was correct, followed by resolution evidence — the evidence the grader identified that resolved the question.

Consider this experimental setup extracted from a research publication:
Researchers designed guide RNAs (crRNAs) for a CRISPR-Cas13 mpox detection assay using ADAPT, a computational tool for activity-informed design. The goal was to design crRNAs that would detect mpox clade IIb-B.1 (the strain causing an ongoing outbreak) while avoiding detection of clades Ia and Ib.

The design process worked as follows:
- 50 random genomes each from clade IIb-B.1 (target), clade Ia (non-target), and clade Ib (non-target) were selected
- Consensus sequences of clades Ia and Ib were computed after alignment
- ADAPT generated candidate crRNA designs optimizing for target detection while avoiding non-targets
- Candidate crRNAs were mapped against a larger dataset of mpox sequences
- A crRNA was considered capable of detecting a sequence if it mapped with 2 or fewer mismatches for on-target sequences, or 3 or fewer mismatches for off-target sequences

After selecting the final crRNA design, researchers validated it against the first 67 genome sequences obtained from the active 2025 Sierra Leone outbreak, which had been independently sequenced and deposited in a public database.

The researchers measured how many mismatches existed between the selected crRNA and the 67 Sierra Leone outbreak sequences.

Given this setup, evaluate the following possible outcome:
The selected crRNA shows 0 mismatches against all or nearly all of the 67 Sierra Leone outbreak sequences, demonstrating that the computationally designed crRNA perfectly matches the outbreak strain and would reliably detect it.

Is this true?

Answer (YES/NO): YES